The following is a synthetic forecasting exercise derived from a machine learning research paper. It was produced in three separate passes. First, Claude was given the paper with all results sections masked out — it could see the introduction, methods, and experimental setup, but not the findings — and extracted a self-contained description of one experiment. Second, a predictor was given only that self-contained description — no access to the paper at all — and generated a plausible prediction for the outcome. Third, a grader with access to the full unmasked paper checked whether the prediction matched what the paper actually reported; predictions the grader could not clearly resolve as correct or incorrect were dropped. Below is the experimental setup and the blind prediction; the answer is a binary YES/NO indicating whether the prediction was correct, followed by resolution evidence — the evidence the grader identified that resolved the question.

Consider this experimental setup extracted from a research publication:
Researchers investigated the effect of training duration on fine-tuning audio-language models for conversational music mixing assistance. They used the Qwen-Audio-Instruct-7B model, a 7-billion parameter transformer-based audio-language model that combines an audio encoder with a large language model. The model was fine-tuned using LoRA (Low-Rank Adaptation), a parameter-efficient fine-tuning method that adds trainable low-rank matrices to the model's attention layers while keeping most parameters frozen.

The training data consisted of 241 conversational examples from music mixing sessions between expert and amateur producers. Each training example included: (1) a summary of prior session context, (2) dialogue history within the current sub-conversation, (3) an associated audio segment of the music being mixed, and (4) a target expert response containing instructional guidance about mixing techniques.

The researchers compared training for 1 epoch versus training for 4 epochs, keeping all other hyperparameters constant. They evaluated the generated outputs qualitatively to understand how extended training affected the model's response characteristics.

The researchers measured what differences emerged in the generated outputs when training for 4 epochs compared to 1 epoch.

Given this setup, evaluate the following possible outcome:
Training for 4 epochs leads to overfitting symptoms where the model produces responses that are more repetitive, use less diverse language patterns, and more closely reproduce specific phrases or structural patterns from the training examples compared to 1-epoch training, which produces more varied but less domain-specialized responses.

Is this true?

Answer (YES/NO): YES